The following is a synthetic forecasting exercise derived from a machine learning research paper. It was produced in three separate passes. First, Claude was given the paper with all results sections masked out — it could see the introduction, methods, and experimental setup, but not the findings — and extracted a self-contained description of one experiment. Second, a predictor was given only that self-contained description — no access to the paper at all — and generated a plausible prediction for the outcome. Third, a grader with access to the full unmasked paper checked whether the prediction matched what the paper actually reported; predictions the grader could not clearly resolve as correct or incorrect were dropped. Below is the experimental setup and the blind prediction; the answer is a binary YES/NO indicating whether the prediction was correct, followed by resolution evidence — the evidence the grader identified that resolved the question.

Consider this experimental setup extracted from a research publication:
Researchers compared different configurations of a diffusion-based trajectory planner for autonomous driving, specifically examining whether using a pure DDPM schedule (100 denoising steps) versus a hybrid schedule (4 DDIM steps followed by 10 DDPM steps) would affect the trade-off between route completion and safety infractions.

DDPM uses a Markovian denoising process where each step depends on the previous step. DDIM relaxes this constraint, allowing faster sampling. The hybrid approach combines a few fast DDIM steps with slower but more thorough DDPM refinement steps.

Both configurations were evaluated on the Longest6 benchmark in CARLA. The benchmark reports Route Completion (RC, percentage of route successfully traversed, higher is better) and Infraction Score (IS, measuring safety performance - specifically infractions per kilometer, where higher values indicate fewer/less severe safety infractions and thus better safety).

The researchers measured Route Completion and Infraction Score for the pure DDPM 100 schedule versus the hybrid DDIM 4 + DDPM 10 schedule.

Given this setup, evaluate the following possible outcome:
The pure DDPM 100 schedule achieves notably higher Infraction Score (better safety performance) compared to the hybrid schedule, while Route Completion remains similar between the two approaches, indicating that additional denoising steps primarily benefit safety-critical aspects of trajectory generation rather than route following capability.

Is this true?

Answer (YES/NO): NO